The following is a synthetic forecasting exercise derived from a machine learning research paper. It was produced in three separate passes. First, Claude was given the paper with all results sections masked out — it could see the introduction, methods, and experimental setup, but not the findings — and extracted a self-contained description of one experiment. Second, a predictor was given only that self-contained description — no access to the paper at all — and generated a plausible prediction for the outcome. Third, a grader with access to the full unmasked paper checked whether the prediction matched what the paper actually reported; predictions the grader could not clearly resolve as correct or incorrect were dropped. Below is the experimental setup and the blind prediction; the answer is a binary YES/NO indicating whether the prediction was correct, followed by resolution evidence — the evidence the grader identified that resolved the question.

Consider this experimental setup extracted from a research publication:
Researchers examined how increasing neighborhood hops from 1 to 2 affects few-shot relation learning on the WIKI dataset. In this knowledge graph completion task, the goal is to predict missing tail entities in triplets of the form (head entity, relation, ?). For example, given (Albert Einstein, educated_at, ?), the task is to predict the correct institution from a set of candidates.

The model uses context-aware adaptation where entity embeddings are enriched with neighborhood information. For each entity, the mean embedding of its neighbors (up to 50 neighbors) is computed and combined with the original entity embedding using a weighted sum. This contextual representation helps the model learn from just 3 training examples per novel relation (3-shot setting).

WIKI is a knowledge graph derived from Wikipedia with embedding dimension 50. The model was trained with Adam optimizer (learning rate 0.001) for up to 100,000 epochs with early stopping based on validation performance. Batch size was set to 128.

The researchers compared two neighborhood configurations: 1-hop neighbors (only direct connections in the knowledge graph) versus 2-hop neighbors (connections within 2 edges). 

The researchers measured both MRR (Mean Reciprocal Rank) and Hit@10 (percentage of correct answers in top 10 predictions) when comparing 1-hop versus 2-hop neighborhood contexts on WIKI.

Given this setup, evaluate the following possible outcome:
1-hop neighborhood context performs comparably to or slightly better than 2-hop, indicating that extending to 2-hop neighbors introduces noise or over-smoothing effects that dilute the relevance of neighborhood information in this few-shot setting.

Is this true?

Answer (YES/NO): NO